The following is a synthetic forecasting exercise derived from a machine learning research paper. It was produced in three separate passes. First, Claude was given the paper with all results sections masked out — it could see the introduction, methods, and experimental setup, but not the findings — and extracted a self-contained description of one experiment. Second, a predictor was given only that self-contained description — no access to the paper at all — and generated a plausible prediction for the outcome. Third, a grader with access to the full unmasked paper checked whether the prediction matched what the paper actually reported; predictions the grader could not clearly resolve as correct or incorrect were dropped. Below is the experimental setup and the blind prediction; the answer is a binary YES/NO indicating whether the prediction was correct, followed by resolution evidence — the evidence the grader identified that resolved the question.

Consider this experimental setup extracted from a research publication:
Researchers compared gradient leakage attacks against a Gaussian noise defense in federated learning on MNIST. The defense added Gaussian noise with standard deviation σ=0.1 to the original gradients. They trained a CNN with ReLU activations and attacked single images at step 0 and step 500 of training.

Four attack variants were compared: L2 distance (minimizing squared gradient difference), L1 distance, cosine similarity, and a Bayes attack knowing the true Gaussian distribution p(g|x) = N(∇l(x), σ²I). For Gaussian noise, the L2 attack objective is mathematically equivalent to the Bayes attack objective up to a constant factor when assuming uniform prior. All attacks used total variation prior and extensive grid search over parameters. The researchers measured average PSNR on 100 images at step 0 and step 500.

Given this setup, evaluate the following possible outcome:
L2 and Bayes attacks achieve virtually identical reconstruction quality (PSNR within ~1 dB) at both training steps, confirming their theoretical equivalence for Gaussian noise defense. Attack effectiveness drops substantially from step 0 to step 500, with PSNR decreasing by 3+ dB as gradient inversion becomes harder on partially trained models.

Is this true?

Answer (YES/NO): YES